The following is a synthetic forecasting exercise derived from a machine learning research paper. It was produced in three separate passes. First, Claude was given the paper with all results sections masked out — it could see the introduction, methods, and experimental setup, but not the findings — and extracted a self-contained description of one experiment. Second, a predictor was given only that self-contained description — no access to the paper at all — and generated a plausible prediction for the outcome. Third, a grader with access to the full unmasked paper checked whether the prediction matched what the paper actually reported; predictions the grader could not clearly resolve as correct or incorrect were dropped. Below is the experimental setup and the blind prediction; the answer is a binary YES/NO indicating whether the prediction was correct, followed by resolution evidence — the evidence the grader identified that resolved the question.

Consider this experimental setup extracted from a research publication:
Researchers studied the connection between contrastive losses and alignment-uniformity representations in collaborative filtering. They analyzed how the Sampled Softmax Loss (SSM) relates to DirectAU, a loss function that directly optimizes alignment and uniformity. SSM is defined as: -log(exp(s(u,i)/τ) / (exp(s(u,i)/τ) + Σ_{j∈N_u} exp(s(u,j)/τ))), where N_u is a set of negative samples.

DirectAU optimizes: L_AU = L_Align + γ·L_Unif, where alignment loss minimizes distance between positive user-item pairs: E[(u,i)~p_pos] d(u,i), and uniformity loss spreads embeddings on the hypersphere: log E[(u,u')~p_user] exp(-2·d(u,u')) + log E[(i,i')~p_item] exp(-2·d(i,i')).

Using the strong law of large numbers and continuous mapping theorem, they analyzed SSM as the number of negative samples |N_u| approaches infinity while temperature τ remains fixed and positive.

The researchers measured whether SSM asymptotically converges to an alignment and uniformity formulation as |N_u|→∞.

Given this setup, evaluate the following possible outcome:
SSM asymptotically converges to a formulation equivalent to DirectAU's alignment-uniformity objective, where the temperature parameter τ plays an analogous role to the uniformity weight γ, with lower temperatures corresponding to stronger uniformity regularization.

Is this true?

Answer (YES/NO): NO